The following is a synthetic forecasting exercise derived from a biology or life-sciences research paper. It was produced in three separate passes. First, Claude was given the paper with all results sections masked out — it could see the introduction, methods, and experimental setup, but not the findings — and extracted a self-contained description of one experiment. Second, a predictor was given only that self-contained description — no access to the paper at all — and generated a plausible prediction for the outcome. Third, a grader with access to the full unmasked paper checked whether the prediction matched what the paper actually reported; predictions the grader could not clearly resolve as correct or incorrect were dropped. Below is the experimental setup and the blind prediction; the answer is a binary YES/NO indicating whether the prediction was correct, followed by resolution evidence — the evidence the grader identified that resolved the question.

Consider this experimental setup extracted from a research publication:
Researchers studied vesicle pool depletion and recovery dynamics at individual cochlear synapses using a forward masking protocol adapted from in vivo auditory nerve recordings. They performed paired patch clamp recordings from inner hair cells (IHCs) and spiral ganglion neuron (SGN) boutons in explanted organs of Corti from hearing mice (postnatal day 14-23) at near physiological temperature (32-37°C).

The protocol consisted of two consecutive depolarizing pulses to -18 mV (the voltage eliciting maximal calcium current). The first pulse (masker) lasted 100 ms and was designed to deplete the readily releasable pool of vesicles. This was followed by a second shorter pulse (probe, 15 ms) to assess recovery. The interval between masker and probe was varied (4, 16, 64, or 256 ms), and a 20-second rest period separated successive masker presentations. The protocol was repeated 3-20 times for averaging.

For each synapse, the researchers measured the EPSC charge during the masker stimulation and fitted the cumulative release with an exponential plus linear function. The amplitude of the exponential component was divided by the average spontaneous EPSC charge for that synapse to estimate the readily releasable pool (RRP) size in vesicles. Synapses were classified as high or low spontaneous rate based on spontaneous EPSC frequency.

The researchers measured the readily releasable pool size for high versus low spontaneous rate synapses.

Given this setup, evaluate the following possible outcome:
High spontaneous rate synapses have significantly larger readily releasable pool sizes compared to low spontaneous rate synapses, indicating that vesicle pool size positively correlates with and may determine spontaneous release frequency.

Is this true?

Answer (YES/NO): NO